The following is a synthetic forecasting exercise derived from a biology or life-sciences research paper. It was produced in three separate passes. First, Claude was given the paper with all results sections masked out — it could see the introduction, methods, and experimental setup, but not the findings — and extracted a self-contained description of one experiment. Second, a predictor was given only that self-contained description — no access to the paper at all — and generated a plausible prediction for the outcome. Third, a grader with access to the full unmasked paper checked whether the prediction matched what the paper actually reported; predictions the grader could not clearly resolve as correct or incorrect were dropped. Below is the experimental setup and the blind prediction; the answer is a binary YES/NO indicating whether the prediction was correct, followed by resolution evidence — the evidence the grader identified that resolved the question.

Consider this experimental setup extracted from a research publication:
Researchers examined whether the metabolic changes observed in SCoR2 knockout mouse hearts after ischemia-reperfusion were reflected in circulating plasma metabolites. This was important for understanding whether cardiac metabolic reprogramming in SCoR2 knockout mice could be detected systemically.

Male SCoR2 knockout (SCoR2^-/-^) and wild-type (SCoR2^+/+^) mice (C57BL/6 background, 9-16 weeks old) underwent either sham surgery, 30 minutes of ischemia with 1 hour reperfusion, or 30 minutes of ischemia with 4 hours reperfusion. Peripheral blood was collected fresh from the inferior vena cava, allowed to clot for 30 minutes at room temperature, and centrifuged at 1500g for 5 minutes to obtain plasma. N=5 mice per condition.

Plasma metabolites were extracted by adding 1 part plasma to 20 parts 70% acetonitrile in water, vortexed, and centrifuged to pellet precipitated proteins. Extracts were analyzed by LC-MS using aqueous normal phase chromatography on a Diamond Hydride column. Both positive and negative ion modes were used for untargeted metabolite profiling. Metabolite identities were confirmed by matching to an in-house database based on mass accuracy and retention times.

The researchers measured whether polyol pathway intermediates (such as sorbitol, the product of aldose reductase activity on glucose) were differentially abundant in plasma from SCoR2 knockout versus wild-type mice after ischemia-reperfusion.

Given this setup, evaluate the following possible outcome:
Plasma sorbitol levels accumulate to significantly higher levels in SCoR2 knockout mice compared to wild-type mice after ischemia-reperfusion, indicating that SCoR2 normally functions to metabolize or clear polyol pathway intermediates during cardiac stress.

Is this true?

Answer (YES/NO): NO